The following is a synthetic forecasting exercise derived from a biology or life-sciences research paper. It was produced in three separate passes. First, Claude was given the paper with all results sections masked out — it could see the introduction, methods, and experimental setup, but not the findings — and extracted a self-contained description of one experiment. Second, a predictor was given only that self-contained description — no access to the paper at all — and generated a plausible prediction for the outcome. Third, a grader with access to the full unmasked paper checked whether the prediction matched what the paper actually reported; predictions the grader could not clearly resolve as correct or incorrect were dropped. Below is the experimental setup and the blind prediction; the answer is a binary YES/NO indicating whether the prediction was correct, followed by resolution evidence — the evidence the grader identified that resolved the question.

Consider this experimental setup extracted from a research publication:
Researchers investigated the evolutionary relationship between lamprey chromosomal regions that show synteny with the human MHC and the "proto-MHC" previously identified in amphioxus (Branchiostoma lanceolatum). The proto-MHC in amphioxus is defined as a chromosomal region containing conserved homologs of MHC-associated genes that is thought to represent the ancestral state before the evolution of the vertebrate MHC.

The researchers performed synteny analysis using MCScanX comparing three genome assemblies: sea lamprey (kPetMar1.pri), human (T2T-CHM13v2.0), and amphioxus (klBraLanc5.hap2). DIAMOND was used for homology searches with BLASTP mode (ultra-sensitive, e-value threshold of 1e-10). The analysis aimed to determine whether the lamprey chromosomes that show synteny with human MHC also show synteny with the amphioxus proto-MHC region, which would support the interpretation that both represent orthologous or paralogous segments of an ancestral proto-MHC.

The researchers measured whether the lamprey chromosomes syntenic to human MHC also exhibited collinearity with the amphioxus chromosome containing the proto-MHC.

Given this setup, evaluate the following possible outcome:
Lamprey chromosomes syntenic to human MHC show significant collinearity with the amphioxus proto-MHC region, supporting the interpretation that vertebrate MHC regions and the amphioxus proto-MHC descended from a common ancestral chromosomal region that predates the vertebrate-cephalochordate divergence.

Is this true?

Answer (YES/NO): YES